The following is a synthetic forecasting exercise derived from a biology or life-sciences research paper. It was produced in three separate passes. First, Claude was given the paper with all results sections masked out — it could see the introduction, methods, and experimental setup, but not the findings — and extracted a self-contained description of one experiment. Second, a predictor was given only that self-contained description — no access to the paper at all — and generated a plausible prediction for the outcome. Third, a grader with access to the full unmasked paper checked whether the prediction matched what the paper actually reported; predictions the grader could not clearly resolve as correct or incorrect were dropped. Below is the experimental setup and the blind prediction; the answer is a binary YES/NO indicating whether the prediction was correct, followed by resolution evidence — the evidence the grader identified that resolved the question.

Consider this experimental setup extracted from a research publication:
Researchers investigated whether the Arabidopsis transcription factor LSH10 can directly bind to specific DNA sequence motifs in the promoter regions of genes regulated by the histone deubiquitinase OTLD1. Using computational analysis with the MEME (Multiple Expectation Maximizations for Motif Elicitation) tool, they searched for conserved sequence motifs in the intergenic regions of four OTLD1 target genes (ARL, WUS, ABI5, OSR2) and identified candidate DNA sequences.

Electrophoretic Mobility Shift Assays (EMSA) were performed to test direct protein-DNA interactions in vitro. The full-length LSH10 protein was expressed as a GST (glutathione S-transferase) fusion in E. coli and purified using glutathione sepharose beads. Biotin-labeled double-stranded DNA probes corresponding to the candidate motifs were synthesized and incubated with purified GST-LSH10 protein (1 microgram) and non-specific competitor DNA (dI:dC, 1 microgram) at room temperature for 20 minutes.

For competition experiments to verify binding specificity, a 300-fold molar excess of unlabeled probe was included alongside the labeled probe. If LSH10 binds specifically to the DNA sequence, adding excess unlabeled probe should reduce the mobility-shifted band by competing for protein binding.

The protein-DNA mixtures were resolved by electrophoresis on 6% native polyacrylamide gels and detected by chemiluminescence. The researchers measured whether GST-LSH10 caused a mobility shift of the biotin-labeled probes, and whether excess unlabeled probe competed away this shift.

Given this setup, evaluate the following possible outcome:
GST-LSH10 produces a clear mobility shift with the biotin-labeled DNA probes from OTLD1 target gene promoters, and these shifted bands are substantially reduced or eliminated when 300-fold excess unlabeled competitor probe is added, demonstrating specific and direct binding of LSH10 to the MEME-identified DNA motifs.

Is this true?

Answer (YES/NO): YES